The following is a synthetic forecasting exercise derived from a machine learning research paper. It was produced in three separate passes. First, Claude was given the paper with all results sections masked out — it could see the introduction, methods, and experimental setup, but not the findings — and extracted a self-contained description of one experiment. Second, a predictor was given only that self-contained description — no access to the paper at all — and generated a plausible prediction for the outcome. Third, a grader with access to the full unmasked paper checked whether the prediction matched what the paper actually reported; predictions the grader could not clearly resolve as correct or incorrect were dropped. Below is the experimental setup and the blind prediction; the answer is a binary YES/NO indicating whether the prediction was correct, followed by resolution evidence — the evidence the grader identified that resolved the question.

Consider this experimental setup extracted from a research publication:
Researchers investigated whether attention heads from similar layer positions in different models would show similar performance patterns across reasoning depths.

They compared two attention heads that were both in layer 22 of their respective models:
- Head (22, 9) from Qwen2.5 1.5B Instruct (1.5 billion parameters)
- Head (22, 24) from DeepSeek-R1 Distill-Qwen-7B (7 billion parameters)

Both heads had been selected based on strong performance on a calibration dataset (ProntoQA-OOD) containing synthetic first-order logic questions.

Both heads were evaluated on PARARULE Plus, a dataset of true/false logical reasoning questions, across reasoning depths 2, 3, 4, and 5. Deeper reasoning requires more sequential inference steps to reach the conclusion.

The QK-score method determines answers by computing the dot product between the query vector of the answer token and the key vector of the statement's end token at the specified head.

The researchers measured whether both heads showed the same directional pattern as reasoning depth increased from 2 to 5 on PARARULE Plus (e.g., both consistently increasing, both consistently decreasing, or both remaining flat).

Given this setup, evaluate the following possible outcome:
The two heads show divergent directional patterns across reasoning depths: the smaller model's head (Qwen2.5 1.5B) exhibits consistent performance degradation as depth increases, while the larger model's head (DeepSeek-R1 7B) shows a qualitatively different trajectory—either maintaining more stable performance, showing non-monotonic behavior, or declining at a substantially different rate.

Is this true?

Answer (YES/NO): NO